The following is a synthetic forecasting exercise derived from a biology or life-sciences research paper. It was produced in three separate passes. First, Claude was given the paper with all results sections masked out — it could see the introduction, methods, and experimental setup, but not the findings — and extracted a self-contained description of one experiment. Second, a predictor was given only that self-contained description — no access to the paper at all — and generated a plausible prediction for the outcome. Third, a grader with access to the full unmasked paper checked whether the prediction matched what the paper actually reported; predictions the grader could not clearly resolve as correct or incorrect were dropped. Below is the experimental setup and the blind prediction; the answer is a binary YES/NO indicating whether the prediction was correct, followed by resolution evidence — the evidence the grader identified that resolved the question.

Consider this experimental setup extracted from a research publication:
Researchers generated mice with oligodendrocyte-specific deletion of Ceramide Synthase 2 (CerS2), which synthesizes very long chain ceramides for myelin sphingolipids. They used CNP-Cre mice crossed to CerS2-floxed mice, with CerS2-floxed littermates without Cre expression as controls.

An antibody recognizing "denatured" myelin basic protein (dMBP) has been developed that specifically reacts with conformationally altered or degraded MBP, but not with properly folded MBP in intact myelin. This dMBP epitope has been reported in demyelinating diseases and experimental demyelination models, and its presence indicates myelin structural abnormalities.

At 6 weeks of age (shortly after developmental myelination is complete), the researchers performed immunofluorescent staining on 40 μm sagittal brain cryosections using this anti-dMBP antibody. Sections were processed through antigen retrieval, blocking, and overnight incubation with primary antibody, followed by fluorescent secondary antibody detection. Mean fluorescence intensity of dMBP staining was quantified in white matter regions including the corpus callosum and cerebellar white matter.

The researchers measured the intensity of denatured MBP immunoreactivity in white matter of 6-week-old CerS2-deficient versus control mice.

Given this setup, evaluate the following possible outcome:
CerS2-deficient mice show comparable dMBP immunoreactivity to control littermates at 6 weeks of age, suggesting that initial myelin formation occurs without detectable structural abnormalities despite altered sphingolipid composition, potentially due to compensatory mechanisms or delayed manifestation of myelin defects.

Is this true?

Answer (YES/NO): NO